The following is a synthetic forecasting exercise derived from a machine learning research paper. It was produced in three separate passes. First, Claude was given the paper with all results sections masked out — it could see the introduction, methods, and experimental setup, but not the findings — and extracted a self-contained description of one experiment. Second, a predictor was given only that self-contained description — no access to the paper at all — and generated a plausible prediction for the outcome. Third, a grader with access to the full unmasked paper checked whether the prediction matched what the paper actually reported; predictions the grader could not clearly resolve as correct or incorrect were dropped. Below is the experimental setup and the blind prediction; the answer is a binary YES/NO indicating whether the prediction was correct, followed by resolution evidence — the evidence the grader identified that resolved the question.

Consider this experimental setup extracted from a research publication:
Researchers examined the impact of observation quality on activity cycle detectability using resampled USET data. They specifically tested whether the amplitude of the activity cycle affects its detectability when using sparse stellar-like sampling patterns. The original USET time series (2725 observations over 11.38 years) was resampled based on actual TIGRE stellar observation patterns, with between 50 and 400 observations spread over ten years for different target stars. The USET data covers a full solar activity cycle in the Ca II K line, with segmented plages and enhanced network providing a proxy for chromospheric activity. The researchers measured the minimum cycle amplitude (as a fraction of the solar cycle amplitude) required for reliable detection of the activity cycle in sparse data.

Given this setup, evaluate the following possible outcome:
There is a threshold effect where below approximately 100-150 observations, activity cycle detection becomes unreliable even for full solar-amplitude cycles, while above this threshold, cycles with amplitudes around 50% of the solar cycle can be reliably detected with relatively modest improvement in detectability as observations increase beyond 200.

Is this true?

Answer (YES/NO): NO